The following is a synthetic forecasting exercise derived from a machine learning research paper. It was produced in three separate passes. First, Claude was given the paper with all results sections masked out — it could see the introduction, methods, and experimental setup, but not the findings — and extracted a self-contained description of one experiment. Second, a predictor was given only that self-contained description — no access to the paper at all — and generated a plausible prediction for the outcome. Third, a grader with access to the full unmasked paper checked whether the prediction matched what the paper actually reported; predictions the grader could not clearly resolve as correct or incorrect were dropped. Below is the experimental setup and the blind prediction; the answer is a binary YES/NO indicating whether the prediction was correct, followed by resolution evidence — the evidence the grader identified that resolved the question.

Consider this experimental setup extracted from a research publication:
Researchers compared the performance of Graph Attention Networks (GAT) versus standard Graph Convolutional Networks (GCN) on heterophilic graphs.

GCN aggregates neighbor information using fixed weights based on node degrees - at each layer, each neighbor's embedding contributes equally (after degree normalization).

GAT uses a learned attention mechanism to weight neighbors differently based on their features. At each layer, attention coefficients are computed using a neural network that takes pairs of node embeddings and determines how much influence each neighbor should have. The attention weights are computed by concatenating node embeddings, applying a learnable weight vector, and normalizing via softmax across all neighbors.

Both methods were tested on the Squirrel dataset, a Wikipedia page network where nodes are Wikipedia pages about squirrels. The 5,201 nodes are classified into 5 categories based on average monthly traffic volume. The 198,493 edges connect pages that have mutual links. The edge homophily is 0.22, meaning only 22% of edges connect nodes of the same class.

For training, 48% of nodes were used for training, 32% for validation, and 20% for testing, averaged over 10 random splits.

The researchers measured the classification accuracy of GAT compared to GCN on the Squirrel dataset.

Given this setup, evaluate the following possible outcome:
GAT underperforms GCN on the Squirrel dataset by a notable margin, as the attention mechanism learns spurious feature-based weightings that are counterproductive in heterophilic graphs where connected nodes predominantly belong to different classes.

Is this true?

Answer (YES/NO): YES